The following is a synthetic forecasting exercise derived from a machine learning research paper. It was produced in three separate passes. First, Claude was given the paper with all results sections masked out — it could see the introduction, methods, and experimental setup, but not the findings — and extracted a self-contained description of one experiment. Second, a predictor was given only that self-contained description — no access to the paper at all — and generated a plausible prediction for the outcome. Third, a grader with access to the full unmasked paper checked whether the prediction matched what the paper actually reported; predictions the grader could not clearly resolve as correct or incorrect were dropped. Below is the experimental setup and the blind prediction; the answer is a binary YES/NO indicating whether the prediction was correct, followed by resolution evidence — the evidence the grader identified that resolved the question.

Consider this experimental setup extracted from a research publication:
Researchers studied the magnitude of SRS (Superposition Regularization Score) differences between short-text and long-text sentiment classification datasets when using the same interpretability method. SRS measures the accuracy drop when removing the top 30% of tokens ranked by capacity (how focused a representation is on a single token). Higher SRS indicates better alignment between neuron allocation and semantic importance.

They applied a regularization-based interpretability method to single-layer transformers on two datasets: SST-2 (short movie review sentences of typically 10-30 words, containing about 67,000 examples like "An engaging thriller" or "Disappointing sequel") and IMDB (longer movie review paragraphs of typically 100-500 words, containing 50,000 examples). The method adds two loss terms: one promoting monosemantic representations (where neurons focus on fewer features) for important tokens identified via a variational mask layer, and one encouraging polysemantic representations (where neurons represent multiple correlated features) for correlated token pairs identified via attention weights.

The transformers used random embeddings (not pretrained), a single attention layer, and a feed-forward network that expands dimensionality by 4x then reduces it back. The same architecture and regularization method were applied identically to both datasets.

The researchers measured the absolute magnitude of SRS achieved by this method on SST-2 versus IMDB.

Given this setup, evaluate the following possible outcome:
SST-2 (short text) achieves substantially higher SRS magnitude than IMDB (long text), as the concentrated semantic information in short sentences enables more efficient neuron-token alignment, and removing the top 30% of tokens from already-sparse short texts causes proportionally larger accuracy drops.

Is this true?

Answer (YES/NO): NO